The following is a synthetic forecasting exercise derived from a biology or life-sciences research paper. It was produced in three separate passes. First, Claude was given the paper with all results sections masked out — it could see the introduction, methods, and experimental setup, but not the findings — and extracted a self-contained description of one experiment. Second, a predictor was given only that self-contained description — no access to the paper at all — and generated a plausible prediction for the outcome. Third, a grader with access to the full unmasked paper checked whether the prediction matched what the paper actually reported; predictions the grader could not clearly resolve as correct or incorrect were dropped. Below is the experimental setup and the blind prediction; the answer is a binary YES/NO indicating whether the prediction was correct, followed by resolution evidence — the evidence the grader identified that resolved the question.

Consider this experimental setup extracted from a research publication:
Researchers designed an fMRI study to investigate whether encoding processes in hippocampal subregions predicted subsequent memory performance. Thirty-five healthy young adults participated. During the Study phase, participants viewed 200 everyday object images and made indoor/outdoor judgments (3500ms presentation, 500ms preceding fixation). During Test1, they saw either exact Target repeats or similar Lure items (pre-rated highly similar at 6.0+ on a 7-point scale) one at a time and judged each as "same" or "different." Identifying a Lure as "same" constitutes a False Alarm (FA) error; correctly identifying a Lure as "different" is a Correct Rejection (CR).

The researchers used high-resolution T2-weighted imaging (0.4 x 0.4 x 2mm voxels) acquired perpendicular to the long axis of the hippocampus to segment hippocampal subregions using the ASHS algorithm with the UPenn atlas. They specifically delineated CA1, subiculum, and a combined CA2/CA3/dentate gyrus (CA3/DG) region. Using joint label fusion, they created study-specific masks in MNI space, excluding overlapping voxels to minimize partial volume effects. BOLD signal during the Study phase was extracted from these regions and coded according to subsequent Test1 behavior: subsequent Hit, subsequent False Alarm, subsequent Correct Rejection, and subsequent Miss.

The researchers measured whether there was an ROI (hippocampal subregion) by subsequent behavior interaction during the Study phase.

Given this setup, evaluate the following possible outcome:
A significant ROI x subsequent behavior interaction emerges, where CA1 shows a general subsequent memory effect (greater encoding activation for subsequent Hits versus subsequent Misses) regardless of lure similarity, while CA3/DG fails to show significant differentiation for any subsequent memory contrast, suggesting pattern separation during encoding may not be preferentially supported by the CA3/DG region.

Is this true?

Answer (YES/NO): NO